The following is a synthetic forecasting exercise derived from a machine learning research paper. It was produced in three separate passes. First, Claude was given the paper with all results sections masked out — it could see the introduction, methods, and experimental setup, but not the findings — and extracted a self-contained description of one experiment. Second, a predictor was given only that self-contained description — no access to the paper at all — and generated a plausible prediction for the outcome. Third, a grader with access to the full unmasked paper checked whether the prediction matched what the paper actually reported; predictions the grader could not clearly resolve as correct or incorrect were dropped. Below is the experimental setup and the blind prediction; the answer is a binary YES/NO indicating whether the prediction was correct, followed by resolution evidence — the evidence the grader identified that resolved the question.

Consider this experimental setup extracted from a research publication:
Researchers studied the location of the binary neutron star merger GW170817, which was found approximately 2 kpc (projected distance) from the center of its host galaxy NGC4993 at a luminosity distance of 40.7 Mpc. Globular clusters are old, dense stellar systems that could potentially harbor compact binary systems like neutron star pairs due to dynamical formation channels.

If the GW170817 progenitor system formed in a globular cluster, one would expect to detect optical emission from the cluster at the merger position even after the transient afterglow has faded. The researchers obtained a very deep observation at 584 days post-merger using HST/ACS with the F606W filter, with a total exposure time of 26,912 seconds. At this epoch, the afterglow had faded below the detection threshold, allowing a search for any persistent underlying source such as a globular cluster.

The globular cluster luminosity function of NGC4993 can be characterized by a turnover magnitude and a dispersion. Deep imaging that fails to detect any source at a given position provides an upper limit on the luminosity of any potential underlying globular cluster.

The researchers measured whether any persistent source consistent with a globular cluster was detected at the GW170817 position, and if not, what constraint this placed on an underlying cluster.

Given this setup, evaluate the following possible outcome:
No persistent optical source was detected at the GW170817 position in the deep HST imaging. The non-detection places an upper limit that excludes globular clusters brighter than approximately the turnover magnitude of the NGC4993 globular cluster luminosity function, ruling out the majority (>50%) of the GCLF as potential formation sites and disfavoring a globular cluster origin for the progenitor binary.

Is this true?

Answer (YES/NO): NO